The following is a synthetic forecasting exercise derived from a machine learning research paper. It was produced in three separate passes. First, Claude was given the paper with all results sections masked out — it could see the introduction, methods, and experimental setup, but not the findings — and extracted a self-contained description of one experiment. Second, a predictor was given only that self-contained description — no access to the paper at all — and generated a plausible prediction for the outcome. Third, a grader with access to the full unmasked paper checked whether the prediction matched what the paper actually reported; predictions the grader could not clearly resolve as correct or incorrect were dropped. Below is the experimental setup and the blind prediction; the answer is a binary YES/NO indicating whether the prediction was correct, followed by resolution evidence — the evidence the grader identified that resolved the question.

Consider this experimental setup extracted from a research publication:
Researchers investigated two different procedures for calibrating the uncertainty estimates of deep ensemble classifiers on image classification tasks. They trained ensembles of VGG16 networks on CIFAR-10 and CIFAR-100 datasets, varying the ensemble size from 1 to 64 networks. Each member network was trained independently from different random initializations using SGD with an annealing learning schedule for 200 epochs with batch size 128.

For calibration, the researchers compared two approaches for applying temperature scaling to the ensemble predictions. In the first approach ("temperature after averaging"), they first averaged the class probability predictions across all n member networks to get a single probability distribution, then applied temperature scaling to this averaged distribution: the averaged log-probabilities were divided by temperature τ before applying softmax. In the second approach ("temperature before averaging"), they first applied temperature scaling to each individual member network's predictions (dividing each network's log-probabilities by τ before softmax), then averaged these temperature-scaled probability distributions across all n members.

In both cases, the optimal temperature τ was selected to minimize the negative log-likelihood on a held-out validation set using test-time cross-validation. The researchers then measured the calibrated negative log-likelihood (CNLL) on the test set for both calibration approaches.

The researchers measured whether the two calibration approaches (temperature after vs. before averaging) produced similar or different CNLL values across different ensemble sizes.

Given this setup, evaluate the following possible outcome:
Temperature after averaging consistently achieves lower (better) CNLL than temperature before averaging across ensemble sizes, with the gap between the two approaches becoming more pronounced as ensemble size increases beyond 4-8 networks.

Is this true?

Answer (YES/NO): NO